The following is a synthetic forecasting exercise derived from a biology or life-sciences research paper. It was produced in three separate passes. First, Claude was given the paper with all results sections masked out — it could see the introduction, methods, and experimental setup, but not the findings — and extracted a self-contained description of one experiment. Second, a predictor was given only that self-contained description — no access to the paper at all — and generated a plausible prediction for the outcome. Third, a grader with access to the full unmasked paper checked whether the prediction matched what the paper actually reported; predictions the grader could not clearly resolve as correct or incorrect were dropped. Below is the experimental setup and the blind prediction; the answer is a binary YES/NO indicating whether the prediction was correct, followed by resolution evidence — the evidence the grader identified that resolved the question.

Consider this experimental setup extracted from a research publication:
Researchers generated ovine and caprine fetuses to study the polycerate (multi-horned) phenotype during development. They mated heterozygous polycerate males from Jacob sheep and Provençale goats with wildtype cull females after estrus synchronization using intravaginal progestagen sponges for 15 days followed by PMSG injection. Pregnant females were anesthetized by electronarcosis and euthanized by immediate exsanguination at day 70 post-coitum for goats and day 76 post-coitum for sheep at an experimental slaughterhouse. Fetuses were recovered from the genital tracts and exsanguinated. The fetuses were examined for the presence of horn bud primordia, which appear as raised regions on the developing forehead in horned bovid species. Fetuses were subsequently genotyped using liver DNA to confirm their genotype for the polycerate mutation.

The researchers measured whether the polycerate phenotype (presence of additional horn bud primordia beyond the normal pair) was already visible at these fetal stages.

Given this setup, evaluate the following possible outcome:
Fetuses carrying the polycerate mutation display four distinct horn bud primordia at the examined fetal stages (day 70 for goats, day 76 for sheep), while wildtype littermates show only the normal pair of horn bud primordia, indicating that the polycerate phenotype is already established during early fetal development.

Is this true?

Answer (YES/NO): YES